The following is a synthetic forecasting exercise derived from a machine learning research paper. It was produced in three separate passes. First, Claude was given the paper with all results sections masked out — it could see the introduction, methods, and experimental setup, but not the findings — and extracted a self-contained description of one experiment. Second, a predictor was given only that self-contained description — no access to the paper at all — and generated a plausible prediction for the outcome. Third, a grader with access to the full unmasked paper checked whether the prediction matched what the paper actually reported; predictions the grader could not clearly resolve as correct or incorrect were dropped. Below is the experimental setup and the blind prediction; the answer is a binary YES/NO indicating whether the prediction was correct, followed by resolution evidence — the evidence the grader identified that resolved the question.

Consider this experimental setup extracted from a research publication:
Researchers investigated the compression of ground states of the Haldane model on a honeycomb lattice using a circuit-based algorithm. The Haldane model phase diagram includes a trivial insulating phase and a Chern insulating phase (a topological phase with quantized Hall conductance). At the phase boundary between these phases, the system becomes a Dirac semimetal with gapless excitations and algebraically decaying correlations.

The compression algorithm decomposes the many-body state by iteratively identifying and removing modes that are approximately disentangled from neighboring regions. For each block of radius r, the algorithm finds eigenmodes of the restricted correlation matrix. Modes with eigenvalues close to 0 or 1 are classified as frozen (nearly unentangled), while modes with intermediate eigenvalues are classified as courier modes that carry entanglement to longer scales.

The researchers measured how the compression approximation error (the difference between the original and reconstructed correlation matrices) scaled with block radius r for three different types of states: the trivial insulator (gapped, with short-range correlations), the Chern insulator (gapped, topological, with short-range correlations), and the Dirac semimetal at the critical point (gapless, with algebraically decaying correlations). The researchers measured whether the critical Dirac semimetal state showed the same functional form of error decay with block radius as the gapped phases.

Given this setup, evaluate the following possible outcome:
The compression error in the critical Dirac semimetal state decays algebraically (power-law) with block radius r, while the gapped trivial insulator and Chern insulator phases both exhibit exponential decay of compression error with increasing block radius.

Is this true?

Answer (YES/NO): NO